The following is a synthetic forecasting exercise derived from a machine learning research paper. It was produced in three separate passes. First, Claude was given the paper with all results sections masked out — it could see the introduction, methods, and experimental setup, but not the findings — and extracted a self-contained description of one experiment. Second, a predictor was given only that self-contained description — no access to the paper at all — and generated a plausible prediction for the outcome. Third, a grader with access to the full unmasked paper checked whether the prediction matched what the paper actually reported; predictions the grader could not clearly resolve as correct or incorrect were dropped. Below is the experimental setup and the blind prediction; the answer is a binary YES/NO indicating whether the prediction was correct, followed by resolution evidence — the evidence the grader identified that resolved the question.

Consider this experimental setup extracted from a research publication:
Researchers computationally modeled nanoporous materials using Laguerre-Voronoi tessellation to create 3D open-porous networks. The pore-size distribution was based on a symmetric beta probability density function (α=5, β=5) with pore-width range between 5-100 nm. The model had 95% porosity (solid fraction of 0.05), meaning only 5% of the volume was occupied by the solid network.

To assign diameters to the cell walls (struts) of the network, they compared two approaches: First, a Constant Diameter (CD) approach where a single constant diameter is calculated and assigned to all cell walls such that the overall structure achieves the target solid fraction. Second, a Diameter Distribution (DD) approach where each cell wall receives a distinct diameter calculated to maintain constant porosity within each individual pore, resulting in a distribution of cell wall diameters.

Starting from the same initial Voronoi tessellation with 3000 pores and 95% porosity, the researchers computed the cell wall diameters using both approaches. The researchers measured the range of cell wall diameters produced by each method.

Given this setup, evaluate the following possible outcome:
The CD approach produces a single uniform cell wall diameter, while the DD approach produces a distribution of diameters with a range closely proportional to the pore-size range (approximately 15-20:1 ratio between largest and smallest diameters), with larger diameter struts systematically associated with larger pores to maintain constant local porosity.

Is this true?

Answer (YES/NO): NO